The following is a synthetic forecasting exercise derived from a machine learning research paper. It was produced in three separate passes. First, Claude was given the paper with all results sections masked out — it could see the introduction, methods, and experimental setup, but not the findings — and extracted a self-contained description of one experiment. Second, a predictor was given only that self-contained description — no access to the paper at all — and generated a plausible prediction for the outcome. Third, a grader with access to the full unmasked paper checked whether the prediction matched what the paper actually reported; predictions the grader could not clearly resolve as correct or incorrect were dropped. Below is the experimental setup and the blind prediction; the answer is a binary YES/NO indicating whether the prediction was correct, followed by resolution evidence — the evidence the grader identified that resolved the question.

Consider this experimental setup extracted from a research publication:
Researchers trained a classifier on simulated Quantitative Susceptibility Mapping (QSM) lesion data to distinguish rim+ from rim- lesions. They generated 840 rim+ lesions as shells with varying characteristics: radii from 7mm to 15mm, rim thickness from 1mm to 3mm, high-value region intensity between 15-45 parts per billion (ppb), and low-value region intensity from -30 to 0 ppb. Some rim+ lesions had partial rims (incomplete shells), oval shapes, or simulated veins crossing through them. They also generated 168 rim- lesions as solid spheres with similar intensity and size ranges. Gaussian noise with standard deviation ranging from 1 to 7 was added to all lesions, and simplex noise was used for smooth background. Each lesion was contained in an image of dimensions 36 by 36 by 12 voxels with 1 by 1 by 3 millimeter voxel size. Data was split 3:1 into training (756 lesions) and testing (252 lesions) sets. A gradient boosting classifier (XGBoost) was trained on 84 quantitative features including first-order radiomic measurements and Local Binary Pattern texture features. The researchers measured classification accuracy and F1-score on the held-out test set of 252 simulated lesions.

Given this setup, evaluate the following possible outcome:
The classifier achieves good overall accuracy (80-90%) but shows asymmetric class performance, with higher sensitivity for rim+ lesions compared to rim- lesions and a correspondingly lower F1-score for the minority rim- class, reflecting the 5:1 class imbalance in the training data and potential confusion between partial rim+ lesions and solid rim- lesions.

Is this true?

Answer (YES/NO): NO